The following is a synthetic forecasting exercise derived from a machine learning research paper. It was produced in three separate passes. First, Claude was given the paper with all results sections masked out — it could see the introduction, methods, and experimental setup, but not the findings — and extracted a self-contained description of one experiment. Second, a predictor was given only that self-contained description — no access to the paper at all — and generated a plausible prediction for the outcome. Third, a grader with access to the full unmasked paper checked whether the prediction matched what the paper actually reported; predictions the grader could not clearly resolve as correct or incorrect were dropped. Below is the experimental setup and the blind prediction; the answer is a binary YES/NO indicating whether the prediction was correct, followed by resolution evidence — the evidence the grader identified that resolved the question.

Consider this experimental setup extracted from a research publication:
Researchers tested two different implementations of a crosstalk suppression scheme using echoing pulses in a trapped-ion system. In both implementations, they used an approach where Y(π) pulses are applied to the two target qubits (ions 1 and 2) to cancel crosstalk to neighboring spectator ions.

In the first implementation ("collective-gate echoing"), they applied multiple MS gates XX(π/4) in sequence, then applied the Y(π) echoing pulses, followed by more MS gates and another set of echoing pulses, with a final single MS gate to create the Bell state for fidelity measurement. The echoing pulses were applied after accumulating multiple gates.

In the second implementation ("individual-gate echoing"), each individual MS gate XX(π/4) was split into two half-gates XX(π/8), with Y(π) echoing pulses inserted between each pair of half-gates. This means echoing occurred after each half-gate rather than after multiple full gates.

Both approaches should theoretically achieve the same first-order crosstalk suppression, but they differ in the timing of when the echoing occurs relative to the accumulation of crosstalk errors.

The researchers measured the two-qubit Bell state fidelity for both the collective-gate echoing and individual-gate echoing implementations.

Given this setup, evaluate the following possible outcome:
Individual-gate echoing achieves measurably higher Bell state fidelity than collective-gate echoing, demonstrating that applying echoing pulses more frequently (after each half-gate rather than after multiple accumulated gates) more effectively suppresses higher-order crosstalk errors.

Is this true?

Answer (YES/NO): NO